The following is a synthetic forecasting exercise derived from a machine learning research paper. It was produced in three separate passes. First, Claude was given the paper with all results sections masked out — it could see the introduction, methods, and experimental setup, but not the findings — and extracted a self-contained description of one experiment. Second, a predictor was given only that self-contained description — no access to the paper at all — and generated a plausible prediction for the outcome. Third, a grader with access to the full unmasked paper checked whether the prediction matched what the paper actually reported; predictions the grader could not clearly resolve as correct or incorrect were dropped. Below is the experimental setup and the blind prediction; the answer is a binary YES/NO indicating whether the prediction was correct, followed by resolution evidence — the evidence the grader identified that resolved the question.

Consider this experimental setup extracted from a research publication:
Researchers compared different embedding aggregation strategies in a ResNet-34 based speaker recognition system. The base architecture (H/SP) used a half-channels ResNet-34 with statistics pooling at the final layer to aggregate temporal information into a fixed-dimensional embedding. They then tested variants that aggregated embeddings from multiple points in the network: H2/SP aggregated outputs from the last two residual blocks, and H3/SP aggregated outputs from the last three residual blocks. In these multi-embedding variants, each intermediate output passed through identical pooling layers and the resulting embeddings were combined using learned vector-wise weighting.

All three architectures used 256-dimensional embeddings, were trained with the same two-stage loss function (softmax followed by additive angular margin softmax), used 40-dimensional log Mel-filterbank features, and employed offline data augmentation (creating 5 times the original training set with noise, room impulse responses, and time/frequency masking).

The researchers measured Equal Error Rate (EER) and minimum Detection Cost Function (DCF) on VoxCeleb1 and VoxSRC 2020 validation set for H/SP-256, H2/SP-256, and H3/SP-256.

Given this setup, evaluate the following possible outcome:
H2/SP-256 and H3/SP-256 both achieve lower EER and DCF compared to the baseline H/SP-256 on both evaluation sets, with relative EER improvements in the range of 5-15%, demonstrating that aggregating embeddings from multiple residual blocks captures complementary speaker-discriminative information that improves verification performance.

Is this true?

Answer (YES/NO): NO